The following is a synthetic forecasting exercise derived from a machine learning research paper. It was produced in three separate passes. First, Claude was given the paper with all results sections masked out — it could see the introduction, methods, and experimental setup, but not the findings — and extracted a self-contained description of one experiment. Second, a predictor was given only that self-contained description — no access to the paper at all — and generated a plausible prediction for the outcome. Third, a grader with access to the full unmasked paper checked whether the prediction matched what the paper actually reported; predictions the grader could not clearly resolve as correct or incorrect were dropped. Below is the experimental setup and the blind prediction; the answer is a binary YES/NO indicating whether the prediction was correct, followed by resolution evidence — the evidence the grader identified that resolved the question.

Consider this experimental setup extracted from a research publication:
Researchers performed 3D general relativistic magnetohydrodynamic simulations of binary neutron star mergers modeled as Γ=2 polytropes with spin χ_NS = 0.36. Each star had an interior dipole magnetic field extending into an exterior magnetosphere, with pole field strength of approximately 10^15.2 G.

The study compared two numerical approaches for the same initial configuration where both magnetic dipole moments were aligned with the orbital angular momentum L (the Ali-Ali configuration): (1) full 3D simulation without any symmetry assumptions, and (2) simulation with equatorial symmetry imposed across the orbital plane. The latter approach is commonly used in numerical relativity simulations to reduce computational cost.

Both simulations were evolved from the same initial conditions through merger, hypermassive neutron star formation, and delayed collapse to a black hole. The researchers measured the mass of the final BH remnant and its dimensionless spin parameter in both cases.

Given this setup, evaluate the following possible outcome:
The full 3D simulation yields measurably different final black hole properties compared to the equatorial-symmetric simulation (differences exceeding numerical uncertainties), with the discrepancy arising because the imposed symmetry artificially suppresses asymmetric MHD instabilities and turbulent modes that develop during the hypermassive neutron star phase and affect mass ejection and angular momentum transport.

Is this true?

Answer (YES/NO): NO